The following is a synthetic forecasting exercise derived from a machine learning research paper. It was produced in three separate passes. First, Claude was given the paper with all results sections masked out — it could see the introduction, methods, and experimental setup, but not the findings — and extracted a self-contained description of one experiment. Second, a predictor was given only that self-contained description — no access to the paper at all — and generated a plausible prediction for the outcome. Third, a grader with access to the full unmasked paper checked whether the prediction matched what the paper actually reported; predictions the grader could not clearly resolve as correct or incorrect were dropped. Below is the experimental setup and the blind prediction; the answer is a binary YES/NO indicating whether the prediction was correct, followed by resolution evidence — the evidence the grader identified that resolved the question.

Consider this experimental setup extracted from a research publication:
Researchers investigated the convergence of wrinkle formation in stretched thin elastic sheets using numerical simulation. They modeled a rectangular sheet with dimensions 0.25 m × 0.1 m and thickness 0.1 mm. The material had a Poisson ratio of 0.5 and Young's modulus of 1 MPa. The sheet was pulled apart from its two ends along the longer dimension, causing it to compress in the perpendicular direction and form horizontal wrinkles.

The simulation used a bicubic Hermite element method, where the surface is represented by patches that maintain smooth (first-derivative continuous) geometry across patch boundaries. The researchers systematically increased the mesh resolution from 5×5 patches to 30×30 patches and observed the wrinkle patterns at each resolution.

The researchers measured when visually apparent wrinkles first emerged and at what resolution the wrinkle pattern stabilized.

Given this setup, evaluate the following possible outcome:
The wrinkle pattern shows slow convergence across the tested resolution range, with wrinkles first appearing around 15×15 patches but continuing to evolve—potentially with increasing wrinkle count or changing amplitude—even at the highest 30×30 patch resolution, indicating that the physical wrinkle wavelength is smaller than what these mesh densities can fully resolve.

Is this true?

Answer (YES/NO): NO